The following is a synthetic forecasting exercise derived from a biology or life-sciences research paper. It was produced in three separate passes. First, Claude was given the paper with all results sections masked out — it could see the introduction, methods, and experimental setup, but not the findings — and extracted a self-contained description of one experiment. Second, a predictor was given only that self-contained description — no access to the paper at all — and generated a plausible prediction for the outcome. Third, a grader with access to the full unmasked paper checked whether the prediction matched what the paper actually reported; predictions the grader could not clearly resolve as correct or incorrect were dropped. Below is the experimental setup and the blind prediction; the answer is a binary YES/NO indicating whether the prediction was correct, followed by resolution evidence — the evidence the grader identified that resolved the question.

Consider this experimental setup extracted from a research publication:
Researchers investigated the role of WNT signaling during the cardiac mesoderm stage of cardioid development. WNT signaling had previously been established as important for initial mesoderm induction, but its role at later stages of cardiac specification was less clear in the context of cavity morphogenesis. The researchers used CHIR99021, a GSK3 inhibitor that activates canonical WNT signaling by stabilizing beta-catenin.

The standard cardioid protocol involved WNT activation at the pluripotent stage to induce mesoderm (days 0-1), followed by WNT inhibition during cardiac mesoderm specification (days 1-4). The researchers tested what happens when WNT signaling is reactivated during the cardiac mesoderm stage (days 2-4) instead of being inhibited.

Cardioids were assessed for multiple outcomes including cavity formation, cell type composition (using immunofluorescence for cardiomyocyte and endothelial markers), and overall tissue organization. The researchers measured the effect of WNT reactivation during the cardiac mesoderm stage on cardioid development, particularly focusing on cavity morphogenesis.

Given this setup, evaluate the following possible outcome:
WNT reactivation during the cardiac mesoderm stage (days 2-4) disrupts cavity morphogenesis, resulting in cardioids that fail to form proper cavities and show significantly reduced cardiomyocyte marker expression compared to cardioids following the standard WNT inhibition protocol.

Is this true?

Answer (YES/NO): NO